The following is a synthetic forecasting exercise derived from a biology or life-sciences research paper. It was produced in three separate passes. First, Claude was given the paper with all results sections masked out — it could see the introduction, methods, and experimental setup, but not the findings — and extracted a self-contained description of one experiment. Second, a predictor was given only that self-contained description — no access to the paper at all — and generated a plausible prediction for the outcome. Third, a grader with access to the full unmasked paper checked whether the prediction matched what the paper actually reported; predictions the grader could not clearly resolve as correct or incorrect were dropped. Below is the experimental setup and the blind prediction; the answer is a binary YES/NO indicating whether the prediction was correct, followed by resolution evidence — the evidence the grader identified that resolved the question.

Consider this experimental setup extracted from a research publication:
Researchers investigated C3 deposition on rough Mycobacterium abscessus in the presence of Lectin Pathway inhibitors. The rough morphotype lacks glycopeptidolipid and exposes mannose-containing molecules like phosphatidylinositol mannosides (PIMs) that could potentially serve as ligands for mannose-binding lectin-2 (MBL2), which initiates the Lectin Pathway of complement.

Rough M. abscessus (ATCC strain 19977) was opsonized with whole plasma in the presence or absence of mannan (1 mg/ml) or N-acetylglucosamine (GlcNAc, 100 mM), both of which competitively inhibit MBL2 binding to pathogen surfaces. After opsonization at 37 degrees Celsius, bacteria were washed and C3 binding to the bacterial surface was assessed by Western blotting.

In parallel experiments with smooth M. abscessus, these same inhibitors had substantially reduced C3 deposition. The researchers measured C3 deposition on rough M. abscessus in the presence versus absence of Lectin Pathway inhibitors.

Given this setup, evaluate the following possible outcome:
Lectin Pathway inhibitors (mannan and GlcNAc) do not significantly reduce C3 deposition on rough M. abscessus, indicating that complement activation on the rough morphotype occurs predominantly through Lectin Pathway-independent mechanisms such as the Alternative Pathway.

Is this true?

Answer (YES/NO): NO